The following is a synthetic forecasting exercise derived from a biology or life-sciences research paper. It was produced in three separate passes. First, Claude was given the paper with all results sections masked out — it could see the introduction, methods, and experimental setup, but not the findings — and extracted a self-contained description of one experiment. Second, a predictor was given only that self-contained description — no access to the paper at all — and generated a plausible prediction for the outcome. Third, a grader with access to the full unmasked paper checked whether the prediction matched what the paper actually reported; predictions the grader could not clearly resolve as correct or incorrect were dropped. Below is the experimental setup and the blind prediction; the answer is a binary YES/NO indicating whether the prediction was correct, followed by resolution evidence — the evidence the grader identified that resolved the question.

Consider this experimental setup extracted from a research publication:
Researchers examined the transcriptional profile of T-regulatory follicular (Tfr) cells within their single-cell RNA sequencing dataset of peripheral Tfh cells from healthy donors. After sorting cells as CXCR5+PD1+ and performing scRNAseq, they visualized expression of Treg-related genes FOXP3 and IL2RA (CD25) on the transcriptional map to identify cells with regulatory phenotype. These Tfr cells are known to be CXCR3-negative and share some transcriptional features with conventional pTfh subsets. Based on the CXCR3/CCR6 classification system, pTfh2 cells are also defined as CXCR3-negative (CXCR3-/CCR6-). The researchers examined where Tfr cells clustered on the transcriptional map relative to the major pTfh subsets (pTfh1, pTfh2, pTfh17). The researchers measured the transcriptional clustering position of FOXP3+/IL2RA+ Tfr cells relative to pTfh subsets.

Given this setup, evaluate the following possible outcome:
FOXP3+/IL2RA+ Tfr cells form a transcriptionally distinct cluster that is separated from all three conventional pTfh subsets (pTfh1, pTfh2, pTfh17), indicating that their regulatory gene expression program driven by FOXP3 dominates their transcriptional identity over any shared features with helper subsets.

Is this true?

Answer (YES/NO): NO